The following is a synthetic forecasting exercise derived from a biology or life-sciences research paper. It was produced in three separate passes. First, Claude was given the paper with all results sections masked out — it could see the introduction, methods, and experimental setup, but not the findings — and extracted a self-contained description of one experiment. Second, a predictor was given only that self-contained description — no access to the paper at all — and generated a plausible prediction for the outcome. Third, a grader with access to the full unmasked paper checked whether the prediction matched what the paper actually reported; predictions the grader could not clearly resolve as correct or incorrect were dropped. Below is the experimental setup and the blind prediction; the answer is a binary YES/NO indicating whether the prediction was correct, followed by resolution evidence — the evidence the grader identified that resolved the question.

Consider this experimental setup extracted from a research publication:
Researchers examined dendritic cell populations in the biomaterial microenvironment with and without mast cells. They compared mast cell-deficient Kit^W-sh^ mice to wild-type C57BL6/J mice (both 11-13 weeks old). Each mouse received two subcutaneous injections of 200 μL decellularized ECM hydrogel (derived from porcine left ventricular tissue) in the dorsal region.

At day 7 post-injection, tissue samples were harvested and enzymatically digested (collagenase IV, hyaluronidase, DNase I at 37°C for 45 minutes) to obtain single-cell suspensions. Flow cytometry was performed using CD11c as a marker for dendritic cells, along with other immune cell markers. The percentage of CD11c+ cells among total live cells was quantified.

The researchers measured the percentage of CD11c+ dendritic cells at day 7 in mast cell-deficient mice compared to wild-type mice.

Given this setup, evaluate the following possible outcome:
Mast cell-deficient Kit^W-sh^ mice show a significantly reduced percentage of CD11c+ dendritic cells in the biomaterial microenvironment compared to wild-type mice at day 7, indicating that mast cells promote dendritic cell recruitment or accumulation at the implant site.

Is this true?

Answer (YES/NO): NO